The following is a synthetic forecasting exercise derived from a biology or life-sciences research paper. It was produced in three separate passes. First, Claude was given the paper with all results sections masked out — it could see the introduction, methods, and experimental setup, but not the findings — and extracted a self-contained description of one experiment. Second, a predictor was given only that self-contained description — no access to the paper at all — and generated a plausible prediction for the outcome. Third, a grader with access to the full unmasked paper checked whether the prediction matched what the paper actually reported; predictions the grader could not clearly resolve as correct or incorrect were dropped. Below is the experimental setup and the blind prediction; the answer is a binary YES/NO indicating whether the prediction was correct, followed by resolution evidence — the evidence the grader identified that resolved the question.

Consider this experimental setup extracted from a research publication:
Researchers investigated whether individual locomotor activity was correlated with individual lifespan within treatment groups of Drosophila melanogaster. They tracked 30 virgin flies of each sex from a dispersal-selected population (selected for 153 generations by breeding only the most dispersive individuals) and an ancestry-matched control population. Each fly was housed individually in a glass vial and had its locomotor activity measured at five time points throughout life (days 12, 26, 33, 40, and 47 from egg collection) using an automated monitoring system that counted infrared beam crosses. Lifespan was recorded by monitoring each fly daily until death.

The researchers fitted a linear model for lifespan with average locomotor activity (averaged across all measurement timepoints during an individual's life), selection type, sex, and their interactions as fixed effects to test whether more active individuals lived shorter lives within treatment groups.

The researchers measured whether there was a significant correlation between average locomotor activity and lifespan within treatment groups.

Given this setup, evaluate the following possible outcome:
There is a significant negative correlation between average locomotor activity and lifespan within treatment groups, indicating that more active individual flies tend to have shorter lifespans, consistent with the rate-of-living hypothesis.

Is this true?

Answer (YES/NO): NO